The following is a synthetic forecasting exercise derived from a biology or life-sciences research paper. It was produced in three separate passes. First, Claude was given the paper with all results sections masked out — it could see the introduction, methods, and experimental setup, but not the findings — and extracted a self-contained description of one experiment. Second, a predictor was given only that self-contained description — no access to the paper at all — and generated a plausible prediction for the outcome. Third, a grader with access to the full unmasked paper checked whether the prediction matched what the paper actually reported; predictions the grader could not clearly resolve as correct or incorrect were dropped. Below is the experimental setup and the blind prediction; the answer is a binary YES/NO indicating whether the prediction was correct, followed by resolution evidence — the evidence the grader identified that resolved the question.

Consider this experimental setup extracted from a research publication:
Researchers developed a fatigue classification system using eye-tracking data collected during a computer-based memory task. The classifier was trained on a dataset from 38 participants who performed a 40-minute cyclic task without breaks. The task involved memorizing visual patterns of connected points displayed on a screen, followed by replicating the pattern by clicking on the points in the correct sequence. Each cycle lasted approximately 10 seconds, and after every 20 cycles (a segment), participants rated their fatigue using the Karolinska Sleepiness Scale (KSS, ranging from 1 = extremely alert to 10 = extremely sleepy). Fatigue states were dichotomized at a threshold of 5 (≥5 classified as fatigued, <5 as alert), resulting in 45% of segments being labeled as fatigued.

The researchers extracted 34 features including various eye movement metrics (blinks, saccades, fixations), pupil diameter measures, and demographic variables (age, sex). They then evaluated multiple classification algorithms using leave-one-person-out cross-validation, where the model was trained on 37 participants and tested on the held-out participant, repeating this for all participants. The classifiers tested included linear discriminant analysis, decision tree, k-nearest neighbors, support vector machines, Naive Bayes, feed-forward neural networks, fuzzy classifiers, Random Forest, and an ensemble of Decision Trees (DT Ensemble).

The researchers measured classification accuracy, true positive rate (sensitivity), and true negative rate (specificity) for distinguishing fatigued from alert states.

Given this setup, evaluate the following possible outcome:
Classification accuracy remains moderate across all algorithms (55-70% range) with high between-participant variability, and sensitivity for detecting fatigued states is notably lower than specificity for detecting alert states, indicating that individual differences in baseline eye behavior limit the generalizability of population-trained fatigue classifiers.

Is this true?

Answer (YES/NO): YES